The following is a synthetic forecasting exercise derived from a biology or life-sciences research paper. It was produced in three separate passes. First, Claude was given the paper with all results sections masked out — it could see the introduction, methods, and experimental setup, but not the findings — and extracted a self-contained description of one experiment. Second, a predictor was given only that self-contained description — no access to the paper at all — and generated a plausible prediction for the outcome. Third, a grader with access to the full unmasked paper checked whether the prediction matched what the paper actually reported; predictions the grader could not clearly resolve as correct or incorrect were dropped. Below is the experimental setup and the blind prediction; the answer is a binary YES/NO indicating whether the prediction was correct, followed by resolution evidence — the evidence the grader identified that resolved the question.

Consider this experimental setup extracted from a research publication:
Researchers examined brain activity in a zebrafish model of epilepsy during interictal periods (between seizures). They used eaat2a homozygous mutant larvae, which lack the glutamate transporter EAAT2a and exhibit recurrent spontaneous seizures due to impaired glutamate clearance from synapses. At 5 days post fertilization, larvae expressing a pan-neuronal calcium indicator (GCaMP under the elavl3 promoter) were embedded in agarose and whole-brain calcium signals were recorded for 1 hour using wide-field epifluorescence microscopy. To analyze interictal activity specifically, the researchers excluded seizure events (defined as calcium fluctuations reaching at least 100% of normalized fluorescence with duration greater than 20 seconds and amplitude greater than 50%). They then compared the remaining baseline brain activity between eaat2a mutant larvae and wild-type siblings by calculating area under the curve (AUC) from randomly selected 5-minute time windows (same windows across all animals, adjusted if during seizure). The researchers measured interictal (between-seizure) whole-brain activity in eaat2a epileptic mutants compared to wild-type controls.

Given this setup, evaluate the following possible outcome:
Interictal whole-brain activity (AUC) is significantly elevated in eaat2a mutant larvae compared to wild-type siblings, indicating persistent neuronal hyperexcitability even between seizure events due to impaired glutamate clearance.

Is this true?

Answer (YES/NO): NO